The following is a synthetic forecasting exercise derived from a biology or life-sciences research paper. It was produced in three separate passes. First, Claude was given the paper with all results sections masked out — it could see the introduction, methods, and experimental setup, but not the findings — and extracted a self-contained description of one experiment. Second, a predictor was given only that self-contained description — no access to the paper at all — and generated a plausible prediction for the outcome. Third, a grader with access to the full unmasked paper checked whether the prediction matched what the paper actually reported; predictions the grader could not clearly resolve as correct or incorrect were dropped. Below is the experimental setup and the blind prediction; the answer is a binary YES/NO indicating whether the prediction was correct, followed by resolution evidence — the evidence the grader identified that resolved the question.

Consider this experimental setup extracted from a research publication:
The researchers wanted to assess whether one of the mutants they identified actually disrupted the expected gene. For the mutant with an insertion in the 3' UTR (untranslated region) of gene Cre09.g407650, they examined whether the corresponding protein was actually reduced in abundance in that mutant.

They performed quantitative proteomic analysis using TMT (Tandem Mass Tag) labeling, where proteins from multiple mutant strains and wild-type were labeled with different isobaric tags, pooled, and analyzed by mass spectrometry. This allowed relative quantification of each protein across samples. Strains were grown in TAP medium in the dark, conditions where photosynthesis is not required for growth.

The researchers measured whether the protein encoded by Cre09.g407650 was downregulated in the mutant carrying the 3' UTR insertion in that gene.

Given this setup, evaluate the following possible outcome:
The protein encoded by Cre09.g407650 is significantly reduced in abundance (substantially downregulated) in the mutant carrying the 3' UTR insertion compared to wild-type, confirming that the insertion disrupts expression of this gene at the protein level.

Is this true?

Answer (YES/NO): NO